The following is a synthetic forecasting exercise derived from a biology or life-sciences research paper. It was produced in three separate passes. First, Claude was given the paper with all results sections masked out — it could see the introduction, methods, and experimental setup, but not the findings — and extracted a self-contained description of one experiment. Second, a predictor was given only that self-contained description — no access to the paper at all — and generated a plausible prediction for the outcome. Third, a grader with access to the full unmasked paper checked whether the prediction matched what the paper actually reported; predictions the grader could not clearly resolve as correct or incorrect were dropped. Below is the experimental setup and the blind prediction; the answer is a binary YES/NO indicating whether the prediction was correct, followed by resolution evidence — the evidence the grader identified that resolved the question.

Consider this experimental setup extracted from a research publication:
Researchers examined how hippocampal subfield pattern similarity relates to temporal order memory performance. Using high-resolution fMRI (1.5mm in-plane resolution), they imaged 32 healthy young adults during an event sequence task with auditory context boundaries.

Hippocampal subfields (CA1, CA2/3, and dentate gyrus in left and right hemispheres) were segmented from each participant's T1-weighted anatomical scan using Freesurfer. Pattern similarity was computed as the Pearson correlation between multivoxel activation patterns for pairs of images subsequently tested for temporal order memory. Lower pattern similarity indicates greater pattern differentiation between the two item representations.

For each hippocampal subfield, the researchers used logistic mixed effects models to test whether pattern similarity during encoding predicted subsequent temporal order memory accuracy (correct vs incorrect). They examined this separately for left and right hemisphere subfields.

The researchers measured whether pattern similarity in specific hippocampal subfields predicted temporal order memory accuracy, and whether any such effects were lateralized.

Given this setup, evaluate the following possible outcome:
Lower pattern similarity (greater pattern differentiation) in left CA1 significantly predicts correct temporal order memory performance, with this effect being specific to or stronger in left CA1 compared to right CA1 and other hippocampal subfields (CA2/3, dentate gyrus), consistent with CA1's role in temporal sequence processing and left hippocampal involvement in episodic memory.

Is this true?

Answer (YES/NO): NO